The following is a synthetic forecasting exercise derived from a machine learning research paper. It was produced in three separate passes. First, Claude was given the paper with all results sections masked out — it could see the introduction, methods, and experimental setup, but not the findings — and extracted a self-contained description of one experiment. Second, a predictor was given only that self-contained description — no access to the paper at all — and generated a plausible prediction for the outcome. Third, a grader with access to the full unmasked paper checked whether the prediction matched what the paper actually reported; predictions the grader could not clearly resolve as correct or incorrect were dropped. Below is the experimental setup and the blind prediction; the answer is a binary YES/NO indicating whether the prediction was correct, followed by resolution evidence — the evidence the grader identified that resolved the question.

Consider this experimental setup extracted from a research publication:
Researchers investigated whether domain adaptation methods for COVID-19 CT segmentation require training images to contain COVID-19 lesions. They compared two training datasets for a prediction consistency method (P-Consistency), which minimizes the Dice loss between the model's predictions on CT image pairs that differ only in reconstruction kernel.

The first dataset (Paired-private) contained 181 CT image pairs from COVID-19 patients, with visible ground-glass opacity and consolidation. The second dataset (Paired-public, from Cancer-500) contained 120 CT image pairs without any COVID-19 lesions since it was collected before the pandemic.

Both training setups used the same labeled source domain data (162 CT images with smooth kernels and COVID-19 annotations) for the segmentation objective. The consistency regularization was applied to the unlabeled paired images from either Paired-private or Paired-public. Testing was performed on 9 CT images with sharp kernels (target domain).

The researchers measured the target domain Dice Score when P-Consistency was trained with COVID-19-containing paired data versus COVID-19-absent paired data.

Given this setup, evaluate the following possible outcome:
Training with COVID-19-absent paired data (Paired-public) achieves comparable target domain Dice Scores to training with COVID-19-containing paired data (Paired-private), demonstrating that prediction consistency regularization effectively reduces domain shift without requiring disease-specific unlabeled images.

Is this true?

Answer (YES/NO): NO